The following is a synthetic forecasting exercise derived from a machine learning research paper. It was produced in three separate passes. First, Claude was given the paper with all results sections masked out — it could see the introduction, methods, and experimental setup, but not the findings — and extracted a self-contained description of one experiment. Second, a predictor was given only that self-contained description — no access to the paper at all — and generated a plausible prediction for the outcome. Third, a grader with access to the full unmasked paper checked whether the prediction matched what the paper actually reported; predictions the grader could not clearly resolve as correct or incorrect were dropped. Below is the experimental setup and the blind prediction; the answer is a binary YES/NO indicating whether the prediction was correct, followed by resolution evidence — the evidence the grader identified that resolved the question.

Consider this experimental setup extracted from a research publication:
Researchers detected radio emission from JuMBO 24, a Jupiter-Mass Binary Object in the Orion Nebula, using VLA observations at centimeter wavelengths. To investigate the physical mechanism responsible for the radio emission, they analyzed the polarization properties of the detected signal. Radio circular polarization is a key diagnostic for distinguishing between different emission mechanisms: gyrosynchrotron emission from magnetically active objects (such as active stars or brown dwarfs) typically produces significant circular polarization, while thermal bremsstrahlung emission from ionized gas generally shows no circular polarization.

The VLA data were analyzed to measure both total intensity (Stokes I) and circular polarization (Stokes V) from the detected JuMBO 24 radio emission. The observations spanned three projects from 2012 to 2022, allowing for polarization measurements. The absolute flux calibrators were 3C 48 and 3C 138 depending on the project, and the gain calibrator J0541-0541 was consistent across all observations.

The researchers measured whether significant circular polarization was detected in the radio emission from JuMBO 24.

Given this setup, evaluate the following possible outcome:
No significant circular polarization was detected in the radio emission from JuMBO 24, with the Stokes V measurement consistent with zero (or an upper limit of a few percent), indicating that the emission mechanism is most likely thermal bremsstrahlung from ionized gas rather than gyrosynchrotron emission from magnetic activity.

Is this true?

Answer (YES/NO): NO